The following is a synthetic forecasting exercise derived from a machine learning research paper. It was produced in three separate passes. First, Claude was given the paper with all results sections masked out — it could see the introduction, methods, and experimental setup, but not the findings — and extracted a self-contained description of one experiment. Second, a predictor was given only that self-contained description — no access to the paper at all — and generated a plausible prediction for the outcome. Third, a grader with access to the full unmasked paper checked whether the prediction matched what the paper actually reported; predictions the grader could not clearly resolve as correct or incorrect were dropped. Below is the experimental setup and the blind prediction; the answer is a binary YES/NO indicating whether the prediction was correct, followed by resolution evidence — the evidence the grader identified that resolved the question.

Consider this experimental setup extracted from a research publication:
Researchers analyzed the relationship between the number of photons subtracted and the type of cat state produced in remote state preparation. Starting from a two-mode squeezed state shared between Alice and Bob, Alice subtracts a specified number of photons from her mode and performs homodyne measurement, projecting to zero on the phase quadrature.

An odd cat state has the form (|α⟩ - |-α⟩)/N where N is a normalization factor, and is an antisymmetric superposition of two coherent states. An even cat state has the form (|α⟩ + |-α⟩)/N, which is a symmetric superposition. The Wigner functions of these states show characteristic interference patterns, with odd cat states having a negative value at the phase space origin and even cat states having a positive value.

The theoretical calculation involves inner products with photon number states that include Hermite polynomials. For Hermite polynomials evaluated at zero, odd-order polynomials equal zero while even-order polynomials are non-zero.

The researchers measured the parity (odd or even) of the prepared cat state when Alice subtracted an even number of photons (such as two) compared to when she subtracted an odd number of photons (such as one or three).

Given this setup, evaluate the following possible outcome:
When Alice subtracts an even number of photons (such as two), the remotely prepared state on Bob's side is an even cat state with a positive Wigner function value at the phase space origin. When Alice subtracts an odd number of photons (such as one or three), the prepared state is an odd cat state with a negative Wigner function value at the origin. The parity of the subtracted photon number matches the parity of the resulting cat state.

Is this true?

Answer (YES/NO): YES